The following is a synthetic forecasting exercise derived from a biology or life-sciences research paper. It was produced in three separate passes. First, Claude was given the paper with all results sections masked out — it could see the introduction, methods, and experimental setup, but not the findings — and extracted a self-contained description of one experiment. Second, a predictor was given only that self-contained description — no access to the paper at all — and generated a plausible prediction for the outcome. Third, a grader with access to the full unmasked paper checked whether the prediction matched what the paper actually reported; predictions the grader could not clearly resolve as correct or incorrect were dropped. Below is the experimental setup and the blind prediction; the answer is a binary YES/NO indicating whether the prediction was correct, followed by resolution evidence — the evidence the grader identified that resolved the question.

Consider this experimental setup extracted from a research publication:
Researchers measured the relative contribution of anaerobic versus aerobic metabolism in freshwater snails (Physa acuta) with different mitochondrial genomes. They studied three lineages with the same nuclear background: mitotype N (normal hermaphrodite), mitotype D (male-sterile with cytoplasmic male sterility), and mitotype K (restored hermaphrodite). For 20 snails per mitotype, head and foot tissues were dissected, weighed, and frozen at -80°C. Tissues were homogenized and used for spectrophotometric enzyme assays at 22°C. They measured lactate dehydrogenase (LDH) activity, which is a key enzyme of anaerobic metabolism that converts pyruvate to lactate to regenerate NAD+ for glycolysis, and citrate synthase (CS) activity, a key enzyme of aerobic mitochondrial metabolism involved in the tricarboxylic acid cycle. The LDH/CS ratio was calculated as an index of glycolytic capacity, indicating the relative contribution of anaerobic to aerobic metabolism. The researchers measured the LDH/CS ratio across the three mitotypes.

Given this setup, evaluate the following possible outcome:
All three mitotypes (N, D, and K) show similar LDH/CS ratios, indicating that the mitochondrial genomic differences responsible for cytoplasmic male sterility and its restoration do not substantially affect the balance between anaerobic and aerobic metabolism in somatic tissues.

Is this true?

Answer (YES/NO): NO